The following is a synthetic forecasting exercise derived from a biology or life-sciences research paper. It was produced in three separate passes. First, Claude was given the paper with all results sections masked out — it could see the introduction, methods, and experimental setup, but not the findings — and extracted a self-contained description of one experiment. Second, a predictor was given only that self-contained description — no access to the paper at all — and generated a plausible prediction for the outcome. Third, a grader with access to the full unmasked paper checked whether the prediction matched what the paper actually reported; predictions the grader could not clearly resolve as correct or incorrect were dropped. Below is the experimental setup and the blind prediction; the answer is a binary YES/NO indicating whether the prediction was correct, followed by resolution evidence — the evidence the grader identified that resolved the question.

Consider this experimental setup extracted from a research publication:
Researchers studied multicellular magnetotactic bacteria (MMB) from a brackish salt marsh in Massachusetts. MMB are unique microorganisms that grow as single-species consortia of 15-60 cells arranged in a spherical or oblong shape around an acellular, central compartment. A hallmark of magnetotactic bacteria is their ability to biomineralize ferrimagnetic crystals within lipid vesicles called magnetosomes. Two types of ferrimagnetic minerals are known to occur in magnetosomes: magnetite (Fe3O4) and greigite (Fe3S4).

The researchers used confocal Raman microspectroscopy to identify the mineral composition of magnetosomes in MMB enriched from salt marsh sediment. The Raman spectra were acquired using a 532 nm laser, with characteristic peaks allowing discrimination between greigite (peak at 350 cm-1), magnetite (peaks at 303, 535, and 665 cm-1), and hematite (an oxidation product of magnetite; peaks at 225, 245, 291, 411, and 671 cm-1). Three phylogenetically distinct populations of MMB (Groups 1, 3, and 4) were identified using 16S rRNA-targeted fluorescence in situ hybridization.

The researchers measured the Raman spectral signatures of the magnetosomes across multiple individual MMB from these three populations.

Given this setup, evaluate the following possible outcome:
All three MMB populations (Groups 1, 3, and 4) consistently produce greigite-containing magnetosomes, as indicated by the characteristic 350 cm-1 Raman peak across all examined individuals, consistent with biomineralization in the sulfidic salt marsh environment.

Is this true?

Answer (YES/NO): YES